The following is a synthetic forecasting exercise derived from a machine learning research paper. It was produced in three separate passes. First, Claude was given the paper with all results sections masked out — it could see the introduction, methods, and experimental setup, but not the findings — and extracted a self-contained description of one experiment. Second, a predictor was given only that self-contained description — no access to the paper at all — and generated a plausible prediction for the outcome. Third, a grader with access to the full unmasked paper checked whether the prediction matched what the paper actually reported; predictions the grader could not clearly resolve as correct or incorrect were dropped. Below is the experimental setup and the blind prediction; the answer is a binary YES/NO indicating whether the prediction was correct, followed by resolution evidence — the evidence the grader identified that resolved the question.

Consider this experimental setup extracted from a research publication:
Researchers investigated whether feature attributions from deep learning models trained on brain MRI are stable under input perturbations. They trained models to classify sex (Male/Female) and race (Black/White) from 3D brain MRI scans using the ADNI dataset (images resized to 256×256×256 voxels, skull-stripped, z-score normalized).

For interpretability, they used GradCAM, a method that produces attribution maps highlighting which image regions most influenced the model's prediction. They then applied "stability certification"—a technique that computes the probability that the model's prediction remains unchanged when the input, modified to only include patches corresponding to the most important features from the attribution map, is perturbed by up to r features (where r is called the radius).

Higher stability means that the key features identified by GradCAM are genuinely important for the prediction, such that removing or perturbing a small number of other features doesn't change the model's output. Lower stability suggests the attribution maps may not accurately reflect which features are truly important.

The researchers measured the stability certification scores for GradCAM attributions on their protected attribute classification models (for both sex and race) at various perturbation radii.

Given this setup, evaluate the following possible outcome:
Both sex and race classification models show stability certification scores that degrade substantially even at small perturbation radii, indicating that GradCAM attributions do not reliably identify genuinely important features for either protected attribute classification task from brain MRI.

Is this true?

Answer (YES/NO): NO